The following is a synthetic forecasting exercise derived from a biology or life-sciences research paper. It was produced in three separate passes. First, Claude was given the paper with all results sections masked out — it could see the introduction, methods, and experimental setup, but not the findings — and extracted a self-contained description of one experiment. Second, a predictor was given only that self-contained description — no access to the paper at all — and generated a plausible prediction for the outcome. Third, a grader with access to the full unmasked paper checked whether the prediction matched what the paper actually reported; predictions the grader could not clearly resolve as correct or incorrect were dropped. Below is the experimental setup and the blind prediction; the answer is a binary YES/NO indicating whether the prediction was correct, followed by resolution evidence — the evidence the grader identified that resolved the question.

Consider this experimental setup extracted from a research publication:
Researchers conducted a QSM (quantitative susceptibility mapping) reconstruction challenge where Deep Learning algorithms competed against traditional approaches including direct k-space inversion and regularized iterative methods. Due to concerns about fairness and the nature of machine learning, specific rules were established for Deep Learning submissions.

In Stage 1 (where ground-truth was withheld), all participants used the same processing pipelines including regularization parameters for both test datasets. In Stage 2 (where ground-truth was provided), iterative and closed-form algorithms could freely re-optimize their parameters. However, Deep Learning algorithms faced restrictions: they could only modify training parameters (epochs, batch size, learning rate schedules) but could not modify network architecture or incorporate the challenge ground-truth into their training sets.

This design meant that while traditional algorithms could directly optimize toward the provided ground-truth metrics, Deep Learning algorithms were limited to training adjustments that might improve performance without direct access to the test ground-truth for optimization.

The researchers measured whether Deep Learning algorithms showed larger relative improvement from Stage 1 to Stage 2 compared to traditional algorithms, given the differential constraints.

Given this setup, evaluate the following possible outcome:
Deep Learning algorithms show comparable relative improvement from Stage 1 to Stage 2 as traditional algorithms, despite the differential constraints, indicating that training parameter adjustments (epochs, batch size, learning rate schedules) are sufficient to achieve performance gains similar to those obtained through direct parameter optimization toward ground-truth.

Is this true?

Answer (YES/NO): NO